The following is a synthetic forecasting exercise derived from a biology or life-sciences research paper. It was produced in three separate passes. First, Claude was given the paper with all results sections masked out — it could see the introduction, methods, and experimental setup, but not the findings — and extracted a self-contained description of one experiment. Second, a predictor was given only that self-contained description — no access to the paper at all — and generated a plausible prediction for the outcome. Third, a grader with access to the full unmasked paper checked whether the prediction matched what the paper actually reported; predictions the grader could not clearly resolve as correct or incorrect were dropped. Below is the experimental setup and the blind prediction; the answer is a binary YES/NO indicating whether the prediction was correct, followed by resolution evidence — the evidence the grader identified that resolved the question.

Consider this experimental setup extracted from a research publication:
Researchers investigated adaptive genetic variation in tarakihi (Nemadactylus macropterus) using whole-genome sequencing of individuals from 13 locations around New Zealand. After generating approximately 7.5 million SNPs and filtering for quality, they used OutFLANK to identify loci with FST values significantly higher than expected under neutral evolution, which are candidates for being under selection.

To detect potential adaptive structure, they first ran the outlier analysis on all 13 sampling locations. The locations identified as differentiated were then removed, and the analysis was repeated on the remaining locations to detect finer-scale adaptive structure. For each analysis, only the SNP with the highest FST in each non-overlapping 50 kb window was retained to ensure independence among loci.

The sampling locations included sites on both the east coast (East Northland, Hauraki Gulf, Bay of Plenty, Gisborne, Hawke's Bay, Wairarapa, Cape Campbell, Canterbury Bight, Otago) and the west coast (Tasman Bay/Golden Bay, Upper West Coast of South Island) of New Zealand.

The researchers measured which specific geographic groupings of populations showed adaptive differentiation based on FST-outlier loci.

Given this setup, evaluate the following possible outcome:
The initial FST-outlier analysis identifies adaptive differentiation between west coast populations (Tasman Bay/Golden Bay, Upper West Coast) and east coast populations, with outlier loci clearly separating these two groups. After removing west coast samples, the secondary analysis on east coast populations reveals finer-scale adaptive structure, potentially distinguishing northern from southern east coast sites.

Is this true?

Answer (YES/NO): NO